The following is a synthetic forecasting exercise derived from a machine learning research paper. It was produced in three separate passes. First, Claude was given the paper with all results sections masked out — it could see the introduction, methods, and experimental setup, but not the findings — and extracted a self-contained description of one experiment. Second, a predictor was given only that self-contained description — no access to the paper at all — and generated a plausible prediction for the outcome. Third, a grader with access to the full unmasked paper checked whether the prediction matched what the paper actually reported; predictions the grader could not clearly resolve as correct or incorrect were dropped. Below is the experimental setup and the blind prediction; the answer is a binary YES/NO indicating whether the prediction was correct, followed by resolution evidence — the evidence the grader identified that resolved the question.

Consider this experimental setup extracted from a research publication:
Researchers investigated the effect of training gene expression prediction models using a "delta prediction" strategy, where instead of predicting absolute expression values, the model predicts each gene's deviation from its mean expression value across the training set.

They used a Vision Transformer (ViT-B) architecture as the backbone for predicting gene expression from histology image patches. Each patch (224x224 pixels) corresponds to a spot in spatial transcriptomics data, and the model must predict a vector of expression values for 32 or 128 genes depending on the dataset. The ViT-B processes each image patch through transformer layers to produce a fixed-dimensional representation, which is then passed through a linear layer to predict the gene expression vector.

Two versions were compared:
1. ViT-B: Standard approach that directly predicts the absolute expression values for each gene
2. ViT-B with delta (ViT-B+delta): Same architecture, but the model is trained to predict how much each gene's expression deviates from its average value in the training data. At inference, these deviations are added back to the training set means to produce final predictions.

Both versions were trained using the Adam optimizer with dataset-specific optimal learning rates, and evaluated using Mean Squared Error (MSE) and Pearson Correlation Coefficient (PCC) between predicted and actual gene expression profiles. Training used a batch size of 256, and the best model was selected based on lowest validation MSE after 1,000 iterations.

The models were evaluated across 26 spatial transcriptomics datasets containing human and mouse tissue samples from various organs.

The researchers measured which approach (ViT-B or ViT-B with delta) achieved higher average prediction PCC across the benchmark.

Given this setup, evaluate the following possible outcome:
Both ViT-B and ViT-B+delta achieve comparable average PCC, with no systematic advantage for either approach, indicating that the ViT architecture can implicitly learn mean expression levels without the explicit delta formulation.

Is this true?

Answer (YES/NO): NO